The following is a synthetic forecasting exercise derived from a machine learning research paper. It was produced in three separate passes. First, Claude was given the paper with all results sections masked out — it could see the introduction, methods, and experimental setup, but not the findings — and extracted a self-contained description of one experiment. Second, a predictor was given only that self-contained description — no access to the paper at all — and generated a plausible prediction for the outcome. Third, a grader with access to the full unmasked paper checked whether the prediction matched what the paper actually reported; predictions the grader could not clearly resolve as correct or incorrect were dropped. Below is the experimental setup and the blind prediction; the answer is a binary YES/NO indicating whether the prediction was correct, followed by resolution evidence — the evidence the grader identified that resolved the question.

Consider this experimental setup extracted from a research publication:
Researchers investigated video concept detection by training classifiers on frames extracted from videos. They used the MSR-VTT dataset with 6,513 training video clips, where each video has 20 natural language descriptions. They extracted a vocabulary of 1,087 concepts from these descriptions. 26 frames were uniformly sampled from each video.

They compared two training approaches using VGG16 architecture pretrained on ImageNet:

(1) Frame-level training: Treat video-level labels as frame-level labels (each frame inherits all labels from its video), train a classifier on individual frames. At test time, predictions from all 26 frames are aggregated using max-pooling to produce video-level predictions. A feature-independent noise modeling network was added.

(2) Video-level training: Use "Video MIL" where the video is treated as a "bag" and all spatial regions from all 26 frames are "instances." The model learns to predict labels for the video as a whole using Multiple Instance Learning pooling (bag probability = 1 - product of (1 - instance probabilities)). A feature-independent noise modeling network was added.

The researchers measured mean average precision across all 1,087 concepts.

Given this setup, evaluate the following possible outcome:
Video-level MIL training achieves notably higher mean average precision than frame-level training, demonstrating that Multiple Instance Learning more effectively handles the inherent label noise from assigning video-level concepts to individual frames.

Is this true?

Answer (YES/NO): NO